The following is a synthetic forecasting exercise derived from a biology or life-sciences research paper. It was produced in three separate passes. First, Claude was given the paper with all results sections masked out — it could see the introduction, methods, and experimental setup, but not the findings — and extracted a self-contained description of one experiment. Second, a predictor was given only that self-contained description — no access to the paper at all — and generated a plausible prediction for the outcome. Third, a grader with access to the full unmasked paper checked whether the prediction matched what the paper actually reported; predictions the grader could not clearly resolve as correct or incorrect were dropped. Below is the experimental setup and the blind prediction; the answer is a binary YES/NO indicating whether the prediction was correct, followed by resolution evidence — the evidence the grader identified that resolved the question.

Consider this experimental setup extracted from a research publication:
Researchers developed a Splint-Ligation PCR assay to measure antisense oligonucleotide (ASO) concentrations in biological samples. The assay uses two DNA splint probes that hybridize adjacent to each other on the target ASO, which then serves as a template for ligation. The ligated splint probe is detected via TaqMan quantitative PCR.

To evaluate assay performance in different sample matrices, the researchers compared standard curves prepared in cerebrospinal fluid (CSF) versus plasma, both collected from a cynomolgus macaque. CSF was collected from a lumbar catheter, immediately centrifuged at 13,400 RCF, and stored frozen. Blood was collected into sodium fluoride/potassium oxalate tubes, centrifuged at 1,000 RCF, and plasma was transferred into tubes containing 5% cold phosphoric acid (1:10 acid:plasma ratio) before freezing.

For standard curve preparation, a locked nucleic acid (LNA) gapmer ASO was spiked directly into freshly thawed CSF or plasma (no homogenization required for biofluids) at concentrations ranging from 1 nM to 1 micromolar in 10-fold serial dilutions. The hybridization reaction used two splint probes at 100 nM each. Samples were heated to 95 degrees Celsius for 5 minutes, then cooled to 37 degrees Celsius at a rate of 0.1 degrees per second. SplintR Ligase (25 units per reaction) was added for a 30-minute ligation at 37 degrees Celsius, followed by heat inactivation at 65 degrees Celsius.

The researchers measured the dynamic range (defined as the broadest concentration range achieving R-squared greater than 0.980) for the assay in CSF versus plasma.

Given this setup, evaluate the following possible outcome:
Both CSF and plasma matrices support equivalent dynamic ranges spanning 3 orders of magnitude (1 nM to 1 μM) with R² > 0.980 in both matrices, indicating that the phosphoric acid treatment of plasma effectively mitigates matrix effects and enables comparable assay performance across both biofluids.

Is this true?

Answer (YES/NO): NO